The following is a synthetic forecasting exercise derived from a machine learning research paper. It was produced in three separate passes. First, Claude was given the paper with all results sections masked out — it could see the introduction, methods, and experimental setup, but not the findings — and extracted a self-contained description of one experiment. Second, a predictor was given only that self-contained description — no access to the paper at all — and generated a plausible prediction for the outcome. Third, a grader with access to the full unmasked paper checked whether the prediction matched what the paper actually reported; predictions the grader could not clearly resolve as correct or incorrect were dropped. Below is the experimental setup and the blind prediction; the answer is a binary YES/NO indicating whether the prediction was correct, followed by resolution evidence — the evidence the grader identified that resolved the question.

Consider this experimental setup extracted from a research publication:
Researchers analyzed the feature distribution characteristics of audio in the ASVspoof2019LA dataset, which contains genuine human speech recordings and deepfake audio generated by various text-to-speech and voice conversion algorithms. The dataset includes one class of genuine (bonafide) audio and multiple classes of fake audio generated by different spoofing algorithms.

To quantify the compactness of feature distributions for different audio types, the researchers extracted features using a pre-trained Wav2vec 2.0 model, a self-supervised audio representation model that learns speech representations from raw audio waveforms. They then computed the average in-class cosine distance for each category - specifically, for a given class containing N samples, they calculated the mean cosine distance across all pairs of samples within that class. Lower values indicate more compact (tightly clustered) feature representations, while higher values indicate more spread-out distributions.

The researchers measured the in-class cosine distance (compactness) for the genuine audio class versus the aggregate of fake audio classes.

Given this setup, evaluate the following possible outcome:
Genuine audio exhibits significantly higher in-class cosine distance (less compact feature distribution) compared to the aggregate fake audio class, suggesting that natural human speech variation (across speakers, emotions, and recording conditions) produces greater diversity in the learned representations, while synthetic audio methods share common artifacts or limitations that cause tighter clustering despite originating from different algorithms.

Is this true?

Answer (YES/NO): NO